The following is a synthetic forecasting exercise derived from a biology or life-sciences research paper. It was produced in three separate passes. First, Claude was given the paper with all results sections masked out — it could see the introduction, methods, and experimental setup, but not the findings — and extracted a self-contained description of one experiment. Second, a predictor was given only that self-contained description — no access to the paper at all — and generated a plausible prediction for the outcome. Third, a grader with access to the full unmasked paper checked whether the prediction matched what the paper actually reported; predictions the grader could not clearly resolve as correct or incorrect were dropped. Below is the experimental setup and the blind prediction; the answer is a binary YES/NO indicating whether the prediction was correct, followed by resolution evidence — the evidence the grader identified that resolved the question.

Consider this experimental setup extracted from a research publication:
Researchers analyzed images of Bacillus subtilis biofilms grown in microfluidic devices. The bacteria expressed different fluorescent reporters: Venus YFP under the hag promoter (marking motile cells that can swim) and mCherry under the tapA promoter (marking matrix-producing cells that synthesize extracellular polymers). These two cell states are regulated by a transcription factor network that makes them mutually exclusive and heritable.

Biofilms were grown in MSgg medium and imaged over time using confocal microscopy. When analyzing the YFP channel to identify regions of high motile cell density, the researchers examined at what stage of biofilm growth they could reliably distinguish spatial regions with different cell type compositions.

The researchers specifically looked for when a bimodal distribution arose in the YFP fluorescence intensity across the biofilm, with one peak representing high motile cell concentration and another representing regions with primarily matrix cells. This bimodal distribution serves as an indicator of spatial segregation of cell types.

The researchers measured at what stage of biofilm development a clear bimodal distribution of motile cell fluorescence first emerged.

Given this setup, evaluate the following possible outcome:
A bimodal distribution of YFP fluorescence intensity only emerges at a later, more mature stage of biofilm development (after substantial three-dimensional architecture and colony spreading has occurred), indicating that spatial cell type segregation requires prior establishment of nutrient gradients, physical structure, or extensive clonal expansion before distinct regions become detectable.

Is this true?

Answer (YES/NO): YES